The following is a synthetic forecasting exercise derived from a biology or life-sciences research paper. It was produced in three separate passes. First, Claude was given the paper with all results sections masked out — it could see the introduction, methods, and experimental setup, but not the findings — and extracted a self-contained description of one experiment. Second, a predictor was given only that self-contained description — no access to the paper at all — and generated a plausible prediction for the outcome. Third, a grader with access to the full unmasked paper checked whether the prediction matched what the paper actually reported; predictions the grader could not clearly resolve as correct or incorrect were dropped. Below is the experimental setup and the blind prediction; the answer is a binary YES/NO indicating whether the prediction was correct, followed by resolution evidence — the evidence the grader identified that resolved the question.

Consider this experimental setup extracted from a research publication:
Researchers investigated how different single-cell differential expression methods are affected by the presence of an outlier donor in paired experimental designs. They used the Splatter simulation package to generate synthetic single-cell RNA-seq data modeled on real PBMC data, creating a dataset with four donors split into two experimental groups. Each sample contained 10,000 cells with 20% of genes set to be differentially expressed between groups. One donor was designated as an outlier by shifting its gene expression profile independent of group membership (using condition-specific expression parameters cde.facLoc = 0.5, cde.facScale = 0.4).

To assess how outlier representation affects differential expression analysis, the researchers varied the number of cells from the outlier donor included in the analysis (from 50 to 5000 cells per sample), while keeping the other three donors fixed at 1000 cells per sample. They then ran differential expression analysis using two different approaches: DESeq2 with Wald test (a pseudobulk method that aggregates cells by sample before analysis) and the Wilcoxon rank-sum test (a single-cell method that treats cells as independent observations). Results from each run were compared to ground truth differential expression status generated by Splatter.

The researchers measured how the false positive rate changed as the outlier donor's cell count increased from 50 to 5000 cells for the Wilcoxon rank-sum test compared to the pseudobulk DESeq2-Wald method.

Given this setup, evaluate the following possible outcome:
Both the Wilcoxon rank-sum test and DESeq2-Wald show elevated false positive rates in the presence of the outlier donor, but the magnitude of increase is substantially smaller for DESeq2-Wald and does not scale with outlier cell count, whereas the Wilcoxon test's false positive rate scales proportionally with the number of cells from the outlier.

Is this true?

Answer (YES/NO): NO